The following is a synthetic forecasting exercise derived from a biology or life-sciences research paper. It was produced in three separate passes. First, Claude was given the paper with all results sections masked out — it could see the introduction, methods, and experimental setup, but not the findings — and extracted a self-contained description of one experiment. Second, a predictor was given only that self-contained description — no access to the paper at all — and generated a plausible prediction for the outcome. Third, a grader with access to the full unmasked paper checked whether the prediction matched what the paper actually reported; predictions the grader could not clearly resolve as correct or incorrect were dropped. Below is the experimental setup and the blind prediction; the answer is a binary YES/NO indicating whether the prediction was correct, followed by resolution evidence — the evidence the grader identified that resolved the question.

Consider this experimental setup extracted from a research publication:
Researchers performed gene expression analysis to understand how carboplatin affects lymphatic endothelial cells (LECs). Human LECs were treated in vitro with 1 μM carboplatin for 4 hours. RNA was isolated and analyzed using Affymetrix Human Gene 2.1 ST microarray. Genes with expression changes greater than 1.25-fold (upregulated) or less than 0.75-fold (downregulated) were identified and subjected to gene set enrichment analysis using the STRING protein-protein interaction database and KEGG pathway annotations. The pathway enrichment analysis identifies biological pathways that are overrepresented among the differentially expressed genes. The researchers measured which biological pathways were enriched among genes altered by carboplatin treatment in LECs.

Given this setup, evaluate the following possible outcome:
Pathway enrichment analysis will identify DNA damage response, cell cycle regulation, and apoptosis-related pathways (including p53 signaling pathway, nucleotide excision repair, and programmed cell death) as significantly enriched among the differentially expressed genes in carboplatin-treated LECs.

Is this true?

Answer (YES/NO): NO